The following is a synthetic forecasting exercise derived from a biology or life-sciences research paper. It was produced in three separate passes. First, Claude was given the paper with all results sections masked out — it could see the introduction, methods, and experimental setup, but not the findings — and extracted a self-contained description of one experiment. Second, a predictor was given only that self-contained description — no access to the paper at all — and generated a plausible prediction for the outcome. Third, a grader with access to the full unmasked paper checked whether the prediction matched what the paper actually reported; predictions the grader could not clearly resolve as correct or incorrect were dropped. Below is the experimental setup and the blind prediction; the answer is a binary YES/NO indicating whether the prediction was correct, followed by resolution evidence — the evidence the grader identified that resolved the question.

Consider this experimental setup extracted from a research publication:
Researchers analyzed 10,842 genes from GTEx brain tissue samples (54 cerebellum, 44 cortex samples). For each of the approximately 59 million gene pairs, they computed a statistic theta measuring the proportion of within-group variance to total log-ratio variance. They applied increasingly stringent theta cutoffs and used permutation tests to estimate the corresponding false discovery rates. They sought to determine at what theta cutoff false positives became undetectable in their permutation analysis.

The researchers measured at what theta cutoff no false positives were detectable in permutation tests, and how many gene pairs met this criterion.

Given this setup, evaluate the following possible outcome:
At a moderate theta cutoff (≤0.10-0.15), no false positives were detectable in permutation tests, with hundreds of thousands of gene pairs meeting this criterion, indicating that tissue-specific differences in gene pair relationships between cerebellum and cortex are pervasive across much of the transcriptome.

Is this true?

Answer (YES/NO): NO